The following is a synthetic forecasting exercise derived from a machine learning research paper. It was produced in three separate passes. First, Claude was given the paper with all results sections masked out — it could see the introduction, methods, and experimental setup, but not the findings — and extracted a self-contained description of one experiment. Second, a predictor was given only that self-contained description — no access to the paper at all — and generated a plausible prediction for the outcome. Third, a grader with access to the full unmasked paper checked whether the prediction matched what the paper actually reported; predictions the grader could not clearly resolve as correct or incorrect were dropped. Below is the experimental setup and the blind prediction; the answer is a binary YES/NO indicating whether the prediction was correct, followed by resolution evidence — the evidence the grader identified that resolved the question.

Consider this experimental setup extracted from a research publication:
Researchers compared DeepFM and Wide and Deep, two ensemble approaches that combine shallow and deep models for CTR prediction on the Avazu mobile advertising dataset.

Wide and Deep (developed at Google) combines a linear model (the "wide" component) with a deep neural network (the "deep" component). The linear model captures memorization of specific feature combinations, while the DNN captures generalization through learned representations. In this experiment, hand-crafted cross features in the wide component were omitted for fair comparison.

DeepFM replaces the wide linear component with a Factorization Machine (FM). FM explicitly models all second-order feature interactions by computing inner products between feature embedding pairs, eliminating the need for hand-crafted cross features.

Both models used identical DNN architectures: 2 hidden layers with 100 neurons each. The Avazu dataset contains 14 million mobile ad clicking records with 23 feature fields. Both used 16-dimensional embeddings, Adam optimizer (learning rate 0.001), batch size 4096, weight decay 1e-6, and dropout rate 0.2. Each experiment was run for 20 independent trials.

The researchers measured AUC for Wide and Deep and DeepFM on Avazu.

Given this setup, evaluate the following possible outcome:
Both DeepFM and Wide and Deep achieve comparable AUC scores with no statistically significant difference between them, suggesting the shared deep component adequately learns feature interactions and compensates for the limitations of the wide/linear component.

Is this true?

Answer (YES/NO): NO